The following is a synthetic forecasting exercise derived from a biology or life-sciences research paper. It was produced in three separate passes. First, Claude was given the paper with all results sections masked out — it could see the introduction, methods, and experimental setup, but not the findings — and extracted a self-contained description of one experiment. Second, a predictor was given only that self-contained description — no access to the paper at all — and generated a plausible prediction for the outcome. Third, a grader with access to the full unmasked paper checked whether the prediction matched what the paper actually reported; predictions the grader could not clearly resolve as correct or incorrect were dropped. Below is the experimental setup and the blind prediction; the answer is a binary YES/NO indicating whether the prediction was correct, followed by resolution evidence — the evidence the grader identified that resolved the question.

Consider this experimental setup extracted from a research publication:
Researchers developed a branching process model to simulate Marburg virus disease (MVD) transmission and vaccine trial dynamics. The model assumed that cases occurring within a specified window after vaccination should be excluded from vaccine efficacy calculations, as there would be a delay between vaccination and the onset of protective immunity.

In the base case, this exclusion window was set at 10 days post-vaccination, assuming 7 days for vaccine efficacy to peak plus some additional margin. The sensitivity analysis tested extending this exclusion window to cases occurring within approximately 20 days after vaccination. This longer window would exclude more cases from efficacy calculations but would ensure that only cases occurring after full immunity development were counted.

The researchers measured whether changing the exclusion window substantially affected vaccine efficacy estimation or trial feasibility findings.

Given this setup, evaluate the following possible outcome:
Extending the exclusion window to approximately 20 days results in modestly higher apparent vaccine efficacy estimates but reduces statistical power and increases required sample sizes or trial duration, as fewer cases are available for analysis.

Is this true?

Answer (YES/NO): NO